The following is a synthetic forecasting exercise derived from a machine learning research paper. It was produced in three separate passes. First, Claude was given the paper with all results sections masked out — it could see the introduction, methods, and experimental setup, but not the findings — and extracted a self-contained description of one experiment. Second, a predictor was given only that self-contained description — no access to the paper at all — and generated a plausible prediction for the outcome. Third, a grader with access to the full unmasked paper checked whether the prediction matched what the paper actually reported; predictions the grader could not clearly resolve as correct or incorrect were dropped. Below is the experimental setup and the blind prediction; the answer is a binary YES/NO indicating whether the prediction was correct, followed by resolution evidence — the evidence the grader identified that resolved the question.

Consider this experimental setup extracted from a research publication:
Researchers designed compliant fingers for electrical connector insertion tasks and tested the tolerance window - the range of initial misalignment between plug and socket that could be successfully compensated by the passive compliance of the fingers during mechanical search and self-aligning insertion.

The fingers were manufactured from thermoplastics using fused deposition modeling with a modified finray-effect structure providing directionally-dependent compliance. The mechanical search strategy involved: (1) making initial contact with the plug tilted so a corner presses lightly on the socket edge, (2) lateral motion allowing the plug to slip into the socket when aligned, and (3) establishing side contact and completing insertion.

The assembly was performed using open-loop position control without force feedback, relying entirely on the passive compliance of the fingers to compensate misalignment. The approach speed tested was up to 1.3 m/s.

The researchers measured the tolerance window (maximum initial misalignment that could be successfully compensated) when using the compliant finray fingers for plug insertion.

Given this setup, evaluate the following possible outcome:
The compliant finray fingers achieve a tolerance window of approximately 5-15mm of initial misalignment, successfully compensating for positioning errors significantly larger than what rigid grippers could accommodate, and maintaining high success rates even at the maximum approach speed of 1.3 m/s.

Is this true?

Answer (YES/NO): NO